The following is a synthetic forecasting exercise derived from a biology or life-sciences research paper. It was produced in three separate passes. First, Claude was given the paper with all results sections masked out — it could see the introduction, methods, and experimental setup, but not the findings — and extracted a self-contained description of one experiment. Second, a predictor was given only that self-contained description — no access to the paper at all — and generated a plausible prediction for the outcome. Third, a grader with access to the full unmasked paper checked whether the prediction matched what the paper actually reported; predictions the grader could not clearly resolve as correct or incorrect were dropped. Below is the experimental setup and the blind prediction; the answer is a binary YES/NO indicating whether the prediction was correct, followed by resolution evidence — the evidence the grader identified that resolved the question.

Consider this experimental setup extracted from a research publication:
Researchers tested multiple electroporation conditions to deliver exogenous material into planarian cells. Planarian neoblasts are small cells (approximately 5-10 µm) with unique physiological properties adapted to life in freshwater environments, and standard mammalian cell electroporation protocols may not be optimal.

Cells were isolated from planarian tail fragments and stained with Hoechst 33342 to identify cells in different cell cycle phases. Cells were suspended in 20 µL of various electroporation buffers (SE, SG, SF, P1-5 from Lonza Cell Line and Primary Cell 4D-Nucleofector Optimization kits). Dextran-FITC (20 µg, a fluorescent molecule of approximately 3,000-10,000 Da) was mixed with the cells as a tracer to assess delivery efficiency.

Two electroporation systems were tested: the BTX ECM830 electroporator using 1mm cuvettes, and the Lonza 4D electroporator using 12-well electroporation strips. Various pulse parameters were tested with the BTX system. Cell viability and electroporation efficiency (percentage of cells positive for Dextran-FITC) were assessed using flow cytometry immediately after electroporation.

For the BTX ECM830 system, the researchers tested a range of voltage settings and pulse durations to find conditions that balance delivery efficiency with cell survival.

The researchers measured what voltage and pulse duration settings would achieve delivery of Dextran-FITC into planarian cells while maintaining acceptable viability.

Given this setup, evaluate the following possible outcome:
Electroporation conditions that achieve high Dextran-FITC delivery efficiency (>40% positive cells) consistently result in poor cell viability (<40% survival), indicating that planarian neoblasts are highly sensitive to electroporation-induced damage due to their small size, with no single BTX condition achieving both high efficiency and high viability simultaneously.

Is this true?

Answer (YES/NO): NO